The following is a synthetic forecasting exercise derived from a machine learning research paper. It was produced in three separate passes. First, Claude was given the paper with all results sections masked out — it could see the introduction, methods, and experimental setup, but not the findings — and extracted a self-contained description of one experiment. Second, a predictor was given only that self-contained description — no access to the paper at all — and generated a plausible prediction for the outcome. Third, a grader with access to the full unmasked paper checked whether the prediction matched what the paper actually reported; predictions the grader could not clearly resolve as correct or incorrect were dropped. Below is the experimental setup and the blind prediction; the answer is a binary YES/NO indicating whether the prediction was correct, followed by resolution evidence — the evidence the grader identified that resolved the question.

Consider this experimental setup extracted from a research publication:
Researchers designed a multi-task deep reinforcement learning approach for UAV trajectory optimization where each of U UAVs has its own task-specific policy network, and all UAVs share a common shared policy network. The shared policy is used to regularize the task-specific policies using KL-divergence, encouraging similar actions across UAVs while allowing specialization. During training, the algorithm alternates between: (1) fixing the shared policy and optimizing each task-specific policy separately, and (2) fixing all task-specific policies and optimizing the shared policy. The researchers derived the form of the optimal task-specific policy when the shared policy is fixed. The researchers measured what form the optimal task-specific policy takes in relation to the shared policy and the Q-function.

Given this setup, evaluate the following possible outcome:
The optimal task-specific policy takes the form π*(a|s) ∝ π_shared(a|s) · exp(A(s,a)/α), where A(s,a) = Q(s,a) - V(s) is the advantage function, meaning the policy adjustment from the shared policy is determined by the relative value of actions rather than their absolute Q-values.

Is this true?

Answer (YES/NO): YES